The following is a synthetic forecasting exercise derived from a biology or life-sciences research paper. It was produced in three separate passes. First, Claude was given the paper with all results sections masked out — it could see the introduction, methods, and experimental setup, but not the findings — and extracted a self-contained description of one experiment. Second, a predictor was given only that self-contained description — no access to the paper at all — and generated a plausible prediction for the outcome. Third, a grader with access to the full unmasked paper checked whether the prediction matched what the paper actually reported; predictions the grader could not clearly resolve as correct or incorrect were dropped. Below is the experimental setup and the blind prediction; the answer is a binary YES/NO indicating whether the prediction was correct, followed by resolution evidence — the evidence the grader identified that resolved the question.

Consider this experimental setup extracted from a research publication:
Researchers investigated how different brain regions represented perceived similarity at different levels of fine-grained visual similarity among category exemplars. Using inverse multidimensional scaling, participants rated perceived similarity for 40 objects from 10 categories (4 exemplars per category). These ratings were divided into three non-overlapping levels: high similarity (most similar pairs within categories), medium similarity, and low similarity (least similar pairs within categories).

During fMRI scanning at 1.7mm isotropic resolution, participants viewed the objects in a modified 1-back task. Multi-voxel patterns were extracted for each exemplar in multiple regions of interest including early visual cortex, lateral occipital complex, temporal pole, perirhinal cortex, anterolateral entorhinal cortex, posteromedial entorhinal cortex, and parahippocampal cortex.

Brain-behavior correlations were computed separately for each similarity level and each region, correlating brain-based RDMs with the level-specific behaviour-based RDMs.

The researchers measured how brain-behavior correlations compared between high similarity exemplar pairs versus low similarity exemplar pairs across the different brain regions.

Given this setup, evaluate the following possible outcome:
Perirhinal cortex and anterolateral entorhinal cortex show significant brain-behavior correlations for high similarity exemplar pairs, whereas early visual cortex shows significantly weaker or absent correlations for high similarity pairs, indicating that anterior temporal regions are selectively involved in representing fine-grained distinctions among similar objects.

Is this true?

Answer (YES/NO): YES